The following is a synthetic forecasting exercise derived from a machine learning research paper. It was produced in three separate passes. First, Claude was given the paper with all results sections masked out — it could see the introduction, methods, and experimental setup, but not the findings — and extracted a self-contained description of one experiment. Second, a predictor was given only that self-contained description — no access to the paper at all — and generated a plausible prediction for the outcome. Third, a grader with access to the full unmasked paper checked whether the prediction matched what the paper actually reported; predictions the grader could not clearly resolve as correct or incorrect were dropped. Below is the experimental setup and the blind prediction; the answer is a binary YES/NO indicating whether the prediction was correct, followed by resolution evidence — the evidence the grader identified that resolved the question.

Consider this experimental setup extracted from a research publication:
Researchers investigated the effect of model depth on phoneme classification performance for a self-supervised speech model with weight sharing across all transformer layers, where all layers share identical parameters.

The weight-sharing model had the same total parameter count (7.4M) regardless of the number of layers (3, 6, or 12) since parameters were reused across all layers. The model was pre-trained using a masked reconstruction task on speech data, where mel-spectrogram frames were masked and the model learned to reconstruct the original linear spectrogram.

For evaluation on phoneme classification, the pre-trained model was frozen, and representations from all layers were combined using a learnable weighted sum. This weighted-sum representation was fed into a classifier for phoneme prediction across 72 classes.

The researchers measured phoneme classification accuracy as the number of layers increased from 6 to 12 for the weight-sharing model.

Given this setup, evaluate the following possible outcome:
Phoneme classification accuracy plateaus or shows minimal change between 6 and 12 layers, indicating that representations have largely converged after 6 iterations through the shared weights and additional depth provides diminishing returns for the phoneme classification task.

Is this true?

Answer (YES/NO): NO